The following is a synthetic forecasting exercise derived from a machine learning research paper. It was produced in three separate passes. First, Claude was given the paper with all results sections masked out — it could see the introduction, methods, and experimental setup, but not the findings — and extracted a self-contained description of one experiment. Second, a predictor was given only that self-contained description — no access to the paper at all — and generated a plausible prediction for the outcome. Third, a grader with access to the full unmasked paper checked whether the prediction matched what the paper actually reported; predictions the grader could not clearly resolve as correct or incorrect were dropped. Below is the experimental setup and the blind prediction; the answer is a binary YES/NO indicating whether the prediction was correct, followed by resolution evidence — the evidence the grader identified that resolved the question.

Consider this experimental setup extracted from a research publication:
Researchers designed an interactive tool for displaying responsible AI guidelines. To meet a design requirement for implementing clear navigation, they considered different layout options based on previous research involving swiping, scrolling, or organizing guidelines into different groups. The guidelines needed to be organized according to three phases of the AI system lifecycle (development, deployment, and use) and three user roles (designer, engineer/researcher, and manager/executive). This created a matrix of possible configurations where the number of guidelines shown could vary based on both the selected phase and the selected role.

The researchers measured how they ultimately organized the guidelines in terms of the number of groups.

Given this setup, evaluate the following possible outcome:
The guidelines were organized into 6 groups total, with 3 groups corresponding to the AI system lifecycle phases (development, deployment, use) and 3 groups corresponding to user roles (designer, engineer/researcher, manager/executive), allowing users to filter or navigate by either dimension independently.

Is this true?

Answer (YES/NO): NO